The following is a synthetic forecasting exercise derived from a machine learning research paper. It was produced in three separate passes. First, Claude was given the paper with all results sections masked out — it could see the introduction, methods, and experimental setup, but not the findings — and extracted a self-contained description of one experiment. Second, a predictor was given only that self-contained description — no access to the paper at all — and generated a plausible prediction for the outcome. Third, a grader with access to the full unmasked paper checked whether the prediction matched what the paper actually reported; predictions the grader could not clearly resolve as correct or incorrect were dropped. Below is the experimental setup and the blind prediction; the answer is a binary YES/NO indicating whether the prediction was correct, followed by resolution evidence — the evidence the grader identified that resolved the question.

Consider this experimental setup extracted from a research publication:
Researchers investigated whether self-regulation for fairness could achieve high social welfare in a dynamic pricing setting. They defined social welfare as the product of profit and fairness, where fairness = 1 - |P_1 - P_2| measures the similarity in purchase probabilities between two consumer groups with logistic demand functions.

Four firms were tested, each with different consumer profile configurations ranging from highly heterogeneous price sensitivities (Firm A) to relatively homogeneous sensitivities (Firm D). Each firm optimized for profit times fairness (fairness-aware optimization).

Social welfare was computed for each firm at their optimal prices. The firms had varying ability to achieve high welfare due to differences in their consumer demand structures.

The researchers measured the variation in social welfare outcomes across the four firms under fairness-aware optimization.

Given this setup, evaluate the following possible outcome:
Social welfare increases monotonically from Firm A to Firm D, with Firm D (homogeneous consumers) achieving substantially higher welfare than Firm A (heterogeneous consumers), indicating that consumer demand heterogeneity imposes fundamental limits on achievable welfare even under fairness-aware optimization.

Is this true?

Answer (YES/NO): NO